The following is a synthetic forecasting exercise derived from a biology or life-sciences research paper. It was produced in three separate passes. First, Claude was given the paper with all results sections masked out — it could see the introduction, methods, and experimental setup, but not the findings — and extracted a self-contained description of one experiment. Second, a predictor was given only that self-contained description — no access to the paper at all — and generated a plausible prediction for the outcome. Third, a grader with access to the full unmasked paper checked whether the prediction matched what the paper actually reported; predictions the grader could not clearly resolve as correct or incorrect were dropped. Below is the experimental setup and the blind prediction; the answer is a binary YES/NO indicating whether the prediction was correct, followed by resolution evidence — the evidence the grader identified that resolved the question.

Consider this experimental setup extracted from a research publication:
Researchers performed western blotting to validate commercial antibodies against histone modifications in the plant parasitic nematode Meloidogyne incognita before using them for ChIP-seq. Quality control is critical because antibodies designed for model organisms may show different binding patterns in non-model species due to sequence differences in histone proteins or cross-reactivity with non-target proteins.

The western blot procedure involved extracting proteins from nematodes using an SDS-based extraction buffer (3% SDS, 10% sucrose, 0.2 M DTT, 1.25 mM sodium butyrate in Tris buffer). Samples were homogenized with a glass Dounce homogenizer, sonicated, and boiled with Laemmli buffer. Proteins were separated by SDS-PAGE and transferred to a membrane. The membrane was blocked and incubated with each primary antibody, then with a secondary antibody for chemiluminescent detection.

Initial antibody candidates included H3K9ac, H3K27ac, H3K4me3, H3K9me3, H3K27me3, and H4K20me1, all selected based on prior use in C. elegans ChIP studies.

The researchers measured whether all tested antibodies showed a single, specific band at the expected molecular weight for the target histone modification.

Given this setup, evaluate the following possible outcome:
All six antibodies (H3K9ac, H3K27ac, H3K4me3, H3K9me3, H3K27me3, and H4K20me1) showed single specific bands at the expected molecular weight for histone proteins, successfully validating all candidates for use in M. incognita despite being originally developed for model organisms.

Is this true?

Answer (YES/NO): NO